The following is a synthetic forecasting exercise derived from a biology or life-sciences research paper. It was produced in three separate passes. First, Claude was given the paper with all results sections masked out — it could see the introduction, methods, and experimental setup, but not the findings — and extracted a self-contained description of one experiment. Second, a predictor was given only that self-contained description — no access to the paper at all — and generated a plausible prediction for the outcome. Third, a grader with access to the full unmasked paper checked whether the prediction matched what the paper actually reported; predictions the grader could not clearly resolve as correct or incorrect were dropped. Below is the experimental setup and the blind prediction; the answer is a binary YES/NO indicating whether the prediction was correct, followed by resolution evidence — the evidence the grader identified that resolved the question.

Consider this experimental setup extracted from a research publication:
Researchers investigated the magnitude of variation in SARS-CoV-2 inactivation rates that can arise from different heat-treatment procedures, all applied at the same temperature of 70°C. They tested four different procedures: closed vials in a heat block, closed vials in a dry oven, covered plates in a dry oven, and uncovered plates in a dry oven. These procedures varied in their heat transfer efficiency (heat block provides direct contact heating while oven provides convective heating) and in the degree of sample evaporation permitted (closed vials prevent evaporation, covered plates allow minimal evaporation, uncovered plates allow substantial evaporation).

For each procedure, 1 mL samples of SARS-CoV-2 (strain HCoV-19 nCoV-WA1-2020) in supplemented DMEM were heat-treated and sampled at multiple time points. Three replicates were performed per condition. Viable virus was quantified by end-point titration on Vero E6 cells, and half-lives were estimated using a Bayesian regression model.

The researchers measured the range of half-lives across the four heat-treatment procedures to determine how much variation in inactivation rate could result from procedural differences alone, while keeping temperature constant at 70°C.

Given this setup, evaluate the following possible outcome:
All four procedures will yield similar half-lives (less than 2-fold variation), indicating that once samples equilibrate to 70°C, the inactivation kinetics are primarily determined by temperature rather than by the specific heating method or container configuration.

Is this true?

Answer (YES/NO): NO